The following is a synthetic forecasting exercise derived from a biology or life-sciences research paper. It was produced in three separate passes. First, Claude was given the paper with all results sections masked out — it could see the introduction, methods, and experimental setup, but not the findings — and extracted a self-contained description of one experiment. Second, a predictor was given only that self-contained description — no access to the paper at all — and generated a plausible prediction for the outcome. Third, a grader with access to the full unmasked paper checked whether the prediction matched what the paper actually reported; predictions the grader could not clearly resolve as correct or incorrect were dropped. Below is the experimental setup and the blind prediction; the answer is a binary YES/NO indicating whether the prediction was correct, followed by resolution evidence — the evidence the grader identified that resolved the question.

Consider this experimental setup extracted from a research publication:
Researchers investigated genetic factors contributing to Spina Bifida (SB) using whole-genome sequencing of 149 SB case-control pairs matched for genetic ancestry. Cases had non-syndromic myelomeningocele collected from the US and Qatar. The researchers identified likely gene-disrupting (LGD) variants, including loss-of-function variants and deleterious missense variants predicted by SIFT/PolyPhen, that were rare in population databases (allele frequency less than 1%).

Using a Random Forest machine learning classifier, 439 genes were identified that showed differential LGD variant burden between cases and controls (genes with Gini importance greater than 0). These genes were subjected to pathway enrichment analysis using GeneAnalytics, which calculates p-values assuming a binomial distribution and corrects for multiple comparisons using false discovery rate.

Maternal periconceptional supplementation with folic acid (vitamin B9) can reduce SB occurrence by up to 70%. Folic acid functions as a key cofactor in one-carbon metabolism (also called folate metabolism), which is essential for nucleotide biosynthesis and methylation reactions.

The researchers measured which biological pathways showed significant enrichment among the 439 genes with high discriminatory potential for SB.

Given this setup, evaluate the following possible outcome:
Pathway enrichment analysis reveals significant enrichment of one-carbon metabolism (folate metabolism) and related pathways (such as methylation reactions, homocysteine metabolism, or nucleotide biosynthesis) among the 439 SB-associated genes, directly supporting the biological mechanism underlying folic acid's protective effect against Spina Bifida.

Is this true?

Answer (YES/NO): NO